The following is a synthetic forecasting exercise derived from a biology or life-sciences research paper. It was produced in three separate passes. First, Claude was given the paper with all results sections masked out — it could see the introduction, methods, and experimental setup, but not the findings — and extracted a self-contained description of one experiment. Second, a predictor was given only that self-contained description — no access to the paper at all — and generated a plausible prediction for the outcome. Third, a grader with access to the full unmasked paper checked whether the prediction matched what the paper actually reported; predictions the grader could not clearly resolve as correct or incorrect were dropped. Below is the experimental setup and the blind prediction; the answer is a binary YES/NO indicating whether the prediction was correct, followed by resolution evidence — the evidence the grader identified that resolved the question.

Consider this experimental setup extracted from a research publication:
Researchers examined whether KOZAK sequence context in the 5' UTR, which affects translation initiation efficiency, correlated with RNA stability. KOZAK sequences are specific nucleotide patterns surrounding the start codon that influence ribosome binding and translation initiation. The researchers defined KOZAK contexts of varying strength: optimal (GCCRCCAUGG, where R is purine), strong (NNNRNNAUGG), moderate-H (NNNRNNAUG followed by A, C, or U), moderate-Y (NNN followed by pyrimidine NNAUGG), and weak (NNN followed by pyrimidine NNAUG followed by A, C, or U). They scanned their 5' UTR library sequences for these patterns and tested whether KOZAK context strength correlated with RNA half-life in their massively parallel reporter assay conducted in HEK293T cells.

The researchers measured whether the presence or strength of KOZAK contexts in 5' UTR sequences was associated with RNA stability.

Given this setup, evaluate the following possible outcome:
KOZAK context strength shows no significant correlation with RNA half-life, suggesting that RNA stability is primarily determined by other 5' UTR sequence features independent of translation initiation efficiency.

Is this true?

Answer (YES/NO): YES